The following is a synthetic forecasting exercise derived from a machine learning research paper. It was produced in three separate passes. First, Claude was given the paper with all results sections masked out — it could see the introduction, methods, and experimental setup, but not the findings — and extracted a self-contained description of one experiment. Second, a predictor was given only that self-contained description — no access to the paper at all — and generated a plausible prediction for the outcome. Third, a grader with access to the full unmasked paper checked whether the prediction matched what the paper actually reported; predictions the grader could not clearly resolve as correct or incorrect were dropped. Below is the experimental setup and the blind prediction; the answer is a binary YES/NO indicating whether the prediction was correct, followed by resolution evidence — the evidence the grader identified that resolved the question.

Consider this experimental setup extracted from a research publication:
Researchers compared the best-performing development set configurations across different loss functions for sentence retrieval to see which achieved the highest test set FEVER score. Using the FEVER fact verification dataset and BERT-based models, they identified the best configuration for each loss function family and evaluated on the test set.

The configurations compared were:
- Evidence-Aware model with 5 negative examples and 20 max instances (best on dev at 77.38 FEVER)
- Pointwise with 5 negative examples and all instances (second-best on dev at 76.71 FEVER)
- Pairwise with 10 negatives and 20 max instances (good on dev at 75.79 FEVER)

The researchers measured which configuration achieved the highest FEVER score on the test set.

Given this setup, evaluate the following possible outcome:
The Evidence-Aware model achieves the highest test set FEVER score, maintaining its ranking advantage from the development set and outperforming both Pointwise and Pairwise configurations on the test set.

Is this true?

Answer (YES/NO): YES